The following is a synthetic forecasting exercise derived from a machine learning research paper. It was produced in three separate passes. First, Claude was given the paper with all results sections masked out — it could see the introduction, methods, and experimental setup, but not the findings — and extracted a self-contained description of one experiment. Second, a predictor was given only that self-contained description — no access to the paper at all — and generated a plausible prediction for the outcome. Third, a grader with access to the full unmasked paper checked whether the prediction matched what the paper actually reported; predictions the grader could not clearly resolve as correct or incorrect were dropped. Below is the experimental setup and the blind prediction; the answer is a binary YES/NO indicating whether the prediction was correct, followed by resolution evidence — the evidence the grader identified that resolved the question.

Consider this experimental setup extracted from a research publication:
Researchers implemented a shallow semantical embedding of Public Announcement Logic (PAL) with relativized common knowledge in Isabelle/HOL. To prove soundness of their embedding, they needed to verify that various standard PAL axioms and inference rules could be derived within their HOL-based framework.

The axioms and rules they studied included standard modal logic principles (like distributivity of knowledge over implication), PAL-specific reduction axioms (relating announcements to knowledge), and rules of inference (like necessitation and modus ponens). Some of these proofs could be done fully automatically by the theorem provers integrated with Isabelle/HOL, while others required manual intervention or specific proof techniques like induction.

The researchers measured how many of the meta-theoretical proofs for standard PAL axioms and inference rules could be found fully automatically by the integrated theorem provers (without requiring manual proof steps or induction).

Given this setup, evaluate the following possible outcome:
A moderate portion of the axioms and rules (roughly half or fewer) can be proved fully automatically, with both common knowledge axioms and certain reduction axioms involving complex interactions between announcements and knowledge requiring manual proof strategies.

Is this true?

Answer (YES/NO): NO